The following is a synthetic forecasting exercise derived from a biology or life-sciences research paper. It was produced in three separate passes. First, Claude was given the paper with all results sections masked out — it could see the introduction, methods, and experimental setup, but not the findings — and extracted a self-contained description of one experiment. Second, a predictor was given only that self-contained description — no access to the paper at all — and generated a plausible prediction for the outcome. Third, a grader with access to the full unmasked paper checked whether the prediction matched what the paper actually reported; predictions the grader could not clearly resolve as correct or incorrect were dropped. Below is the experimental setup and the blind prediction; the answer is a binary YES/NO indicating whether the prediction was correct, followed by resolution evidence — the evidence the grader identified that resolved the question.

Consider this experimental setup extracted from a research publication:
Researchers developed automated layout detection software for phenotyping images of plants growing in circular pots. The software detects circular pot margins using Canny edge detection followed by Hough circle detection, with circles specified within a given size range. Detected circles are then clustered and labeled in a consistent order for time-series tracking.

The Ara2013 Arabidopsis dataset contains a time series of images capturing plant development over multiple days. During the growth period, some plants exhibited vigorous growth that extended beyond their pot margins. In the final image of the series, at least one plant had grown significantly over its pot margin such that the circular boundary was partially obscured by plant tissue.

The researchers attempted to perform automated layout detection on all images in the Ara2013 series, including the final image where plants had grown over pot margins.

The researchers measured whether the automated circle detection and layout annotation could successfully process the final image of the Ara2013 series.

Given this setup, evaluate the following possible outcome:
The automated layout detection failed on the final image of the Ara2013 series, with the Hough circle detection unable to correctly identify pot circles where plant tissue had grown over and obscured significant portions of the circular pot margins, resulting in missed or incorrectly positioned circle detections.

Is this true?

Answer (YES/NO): YES